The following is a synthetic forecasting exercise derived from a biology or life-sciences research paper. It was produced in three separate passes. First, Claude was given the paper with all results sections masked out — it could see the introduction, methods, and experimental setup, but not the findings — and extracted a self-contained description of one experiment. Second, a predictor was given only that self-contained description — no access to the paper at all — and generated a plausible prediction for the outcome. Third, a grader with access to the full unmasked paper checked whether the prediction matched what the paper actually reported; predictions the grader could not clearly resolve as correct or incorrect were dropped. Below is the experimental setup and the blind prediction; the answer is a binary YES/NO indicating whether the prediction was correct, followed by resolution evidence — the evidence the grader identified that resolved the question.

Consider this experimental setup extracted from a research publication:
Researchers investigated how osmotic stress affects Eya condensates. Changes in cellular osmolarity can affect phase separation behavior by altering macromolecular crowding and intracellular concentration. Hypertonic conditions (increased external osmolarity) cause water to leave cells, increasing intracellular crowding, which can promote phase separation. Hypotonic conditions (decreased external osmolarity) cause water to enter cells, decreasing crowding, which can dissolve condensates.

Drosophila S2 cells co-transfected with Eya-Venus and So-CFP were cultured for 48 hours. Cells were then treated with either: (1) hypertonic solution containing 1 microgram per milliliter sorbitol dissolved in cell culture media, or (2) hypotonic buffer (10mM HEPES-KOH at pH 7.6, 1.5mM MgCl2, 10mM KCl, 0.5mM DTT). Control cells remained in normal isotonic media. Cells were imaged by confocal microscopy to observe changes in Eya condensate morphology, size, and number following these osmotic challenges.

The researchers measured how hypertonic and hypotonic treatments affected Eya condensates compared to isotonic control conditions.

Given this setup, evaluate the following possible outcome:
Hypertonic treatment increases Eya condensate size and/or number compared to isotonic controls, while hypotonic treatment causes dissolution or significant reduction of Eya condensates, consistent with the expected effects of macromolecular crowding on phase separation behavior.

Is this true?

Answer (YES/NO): YES